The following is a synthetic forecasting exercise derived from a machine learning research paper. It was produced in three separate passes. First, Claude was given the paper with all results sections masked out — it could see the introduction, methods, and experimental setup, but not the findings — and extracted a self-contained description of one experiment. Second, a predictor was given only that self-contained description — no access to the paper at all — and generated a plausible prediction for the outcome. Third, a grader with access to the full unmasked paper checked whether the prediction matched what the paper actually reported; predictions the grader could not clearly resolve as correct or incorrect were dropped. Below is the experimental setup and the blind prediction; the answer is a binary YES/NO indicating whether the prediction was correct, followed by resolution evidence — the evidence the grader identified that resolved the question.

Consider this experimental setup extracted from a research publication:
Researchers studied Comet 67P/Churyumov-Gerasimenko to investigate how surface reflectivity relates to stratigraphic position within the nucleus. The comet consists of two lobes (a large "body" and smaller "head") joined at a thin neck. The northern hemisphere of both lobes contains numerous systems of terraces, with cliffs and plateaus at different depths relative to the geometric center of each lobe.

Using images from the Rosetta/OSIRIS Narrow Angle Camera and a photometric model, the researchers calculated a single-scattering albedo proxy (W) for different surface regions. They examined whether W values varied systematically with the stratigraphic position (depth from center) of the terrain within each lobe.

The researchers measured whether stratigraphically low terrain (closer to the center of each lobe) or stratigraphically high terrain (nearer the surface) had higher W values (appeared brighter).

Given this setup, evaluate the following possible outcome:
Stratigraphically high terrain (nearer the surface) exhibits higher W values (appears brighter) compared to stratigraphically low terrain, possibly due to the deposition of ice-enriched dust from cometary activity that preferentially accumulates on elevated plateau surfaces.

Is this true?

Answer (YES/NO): NO